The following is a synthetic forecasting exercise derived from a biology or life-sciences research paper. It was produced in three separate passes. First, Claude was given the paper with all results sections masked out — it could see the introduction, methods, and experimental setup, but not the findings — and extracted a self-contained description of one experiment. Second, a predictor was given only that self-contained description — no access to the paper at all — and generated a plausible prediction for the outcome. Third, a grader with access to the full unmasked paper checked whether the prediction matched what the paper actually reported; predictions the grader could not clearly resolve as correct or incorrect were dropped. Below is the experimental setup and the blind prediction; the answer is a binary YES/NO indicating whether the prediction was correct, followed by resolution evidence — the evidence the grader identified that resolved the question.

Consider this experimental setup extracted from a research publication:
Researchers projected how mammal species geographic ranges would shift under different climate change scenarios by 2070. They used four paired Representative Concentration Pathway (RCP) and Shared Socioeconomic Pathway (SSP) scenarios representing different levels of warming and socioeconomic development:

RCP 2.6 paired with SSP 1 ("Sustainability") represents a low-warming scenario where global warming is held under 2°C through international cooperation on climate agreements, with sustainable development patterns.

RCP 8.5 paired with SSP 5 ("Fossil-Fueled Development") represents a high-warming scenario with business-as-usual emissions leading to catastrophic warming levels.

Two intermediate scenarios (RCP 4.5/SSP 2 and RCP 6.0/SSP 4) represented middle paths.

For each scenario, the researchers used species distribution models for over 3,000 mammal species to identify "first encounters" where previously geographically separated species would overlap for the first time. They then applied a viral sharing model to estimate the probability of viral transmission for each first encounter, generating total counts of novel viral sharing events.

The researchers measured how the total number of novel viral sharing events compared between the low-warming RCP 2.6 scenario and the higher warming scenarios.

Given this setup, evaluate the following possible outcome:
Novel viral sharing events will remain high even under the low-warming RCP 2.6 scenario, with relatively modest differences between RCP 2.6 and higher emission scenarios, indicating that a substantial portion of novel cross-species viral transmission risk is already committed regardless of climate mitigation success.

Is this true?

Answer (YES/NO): NO